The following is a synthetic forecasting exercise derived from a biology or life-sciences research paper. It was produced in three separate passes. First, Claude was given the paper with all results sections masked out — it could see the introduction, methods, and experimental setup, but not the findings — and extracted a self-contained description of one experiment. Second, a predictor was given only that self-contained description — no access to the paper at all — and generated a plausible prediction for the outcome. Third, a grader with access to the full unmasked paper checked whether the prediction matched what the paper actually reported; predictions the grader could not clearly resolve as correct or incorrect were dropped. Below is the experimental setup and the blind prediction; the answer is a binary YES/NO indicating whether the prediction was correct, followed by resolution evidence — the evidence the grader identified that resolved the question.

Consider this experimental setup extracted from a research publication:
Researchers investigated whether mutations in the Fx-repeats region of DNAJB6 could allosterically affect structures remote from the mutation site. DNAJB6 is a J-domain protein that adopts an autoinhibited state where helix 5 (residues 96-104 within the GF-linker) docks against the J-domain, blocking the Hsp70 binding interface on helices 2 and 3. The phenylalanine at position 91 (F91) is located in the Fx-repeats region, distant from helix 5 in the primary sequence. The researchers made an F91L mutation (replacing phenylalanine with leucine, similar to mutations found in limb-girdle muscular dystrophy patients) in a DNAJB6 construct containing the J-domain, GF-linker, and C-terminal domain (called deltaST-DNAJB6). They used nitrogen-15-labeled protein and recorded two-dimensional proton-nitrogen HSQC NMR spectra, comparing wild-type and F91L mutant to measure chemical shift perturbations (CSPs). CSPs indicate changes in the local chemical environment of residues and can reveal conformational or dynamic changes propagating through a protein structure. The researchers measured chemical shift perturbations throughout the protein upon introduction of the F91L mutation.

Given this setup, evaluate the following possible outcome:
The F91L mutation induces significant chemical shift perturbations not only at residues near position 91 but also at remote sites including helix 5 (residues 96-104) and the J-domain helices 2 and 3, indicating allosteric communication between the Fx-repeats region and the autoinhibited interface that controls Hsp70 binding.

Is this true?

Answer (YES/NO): NO